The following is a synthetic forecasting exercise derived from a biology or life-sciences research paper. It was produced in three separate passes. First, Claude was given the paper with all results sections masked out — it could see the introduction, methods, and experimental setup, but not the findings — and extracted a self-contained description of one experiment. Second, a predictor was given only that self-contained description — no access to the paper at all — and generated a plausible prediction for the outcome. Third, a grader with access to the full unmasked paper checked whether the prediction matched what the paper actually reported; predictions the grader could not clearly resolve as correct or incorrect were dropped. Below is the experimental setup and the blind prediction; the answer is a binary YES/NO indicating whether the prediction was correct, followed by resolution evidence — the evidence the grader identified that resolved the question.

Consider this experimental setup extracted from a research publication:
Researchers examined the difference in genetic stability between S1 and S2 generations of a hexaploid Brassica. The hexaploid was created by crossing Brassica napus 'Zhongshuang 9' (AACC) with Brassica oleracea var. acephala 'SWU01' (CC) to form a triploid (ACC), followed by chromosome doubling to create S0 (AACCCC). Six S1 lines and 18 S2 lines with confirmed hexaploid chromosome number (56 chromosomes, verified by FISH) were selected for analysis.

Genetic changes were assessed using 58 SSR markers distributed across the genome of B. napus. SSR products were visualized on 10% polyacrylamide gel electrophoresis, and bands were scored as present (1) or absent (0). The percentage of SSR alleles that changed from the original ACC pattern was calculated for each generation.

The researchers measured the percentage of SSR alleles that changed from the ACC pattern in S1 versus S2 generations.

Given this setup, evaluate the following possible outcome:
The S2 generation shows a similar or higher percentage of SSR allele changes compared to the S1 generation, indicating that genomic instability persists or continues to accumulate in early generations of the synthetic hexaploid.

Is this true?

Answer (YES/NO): YES